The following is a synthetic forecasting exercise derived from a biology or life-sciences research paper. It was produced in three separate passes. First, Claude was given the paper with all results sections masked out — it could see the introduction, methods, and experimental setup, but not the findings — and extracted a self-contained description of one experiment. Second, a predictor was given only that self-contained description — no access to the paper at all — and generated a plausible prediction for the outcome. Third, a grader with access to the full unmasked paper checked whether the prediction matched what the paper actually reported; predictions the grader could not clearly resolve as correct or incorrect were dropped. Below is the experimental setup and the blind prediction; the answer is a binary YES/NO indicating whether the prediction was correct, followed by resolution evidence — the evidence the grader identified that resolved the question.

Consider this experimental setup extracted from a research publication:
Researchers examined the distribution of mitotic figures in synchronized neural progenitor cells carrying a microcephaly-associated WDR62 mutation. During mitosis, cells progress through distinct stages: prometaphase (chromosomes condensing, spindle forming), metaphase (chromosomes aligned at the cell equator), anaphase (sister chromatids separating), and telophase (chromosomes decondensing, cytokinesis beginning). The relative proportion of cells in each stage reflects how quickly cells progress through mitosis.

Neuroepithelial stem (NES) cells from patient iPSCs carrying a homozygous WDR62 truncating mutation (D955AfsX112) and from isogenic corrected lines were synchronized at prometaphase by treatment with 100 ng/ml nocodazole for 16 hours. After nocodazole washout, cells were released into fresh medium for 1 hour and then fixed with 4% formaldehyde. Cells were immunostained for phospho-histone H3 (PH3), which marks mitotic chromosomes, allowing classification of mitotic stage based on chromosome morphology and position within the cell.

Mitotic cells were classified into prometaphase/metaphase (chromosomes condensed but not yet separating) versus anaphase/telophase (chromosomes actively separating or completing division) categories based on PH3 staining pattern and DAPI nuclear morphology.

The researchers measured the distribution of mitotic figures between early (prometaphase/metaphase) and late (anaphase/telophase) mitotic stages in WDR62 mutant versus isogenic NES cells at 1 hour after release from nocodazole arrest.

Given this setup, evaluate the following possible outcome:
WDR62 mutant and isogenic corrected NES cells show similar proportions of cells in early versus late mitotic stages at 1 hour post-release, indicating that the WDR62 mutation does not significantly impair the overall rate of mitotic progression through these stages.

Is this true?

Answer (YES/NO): NO